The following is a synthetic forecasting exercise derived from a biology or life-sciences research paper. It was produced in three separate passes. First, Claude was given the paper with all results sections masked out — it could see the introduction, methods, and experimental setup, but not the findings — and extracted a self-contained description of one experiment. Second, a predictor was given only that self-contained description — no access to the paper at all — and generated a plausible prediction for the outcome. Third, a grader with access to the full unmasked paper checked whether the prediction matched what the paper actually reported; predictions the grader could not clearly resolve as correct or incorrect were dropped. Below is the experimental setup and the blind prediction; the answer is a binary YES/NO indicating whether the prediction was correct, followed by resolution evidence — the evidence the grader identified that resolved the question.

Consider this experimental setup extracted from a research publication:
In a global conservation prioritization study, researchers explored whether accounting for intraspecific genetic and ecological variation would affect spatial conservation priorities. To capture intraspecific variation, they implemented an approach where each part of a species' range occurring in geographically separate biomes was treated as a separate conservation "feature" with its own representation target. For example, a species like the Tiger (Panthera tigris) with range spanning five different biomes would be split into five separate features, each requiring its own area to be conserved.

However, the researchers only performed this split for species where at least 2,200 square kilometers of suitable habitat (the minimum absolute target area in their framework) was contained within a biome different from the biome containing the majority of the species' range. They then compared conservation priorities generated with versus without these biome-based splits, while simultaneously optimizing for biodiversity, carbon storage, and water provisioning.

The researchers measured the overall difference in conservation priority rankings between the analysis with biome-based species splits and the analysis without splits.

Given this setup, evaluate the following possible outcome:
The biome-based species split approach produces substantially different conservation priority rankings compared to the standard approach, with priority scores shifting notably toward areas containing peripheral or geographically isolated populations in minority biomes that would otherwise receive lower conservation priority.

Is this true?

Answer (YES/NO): NO